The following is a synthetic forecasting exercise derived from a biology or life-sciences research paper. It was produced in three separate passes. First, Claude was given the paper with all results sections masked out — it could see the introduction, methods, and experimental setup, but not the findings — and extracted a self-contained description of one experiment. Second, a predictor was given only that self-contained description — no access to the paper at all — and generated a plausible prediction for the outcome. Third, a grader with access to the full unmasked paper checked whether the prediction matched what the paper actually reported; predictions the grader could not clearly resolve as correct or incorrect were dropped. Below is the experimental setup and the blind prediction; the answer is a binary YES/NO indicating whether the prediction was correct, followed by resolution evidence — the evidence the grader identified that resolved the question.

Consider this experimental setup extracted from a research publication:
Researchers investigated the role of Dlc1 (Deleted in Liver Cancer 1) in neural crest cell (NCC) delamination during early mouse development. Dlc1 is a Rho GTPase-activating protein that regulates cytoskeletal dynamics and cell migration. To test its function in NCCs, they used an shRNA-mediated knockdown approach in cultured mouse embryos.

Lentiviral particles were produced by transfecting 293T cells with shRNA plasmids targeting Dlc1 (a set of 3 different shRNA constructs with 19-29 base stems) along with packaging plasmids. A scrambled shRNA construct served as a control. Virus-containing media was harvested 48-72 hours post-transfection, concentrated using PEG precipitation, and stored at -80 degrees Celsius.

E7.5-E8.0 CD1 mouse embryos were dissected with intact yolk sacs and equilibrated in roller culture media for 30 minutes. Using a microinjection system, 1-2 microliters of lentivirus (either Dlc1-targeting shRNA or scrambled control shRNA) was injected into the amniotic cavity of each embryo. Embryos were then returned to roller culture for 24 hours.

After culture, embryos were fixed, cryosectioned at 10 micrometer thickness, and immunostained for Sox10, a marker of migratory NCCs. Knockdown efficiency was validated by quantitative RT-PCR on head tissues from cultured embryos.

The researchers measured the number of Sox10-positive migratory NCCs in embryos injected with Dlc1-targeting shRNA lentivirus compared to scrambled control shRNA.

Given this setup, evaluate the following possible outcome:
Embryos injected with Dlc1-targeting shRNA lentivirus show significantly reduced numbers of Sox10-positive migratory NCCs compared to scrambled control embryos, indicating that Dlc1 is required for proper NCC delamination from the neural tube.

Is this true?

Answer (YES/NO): YES